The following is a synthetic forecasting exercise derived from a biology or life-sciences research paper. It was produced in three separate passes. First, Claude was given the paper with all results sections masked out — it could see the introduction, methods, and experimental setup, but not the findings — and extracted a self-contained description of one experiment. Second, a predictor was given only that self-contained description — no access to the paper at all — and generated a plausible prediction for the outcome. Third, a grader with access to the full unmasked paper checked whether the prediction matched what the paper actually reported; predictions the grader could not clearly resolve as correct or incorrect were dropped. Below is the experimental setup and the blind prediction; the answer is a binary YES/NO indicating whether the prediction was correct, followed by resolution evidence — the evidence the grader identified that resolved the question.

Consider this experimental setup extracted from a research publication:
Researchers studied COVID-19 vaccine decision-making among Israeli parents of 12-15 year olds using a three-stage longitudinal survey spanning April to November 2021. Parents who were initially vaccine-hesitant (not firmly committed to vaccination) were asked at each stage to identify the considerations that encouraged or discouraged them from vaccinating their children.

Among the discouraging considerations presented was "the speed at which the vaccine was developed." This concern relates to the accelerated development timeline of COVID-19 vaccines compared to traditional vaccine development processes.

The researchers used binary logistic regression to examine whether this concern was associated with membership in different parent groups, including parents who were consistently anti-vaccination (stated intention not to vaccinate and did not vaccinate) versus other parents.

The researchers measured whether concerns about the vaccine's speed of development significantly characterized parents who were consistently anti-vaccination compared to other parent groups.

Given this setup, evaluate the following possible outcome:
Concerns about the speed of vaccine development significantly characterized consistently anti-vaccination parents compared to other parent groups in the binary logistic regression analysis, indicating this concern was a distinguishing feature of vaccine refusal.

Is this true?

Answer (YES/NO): NO